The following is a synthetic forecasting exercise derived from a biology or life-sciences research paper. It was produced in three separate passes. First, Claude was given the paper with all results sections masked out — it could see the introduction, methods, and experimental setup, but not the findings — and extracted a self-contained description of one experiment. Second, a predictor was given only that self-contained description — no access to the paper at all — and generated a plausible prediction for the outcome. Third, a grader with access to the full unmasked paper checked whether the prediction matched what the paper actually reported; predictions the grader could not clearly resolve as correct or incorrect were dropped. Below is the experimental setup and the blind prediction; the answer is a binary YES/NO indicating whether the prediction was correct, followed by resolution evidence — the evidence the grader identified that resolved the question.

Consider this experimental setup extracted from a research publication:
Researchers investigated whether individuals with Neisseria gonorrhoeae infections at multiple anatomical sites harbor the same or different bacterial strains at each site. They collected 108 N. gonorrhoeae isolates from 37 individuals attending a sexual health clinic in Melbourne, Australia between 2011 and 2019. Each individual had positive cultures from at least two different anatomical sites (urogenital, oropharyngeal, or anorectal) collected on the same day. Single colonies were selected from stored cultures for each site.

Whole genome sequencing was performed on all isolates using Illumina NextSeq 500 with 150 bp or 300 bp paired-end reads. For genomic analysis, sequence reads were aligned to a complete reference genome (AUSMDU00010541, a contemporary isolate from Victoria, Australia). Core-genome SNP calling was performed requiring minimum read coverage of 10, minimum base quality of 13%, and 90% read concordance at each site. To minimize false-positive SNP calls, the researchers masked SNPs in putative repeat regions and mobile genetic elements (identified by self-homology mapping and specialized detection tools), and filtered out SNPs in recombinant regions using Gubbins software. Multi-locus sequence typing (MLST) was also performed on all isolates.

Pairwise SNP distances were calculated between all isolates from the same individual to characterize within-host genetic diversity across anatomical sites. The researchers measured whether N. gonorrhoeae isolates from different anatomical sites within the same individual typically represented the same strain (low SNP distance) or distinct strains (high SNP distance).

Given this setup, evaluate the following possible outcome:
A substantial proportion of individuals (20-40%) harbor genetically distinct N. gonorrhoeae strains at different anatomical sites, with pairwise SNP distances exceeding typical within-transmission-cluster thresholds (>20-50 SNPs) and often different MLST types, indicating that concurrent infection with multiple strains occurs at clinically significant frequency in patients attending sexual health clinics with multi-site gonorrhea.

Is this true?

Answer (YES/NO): NO